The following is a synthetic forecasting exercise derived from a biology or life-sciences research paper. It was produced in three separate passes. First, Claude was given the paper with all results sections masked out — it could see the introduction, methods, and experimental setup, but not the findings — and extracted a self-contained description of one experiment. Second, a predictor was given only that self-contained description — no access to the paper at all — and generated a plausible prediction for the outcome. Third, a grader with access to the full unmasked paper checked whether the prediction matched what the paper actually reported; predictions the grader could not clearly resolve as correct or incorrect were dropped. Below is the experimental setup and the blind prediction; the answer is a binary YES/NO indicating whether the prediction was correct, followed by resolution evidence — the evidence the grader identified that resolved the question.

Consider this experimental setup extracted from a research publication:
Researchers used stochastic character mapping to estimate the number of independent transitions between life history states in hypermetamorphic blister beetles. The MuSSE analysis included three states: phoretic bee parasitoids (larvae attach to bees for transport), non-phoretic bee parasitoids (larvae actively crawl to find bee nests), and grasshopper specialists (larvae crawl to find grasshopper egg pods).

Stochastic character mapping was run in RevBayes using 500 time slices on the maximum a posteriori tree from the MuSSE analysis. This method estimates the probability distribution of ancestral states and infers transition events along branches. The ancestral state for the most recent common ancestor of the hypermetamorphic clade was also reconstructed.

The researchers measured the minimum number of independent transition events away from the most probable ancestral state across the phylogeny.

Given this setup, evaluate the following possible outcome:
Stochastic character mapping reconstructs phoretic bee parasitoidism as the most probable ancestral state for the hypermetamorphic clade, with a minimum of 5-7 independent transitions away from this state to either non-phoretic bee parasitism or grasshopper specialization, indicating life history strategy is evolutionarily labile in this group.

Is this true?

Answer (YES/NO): NO